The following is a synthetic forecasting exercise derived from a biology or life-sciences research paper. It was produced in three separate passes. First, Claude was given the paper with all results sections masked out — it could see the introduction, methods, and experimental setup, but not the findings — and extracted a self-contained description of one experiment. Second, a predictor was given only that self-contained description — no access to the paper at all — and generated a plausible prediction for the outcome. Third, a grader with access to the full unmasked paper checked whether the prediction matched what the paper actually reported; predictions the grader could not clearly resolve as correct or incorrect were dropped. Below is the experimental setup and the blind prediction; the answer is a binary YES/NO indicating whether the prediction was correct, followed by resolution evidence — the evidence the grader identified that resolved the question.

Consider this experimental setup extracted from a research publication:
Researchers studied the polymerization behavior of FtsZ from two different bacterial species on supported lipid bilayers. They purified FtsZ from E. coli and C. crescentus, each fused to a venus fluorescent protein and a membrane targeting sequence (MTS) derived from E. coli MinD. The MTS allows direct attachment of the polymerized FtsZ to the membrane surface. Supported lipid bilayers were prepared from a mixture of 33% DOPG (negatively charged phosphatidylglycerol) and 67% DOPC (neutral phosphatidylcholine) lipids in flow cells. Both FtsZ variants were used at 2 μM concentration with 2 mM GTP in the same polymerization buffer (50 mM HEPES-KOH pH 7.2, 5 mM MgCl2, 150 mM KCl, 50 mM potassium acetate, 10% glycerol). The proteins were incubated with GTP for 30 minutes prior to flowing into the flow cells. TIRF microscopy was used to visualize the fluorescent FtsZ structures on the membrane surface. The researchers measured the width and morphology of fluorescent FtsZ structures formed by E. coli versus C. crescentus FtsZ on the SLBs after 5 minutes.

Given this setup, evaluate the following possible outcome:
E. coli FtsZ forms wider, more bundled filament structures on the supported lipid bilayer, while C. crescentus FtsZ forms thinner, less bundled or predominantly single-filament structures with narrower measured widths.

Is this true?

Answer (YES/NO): NO